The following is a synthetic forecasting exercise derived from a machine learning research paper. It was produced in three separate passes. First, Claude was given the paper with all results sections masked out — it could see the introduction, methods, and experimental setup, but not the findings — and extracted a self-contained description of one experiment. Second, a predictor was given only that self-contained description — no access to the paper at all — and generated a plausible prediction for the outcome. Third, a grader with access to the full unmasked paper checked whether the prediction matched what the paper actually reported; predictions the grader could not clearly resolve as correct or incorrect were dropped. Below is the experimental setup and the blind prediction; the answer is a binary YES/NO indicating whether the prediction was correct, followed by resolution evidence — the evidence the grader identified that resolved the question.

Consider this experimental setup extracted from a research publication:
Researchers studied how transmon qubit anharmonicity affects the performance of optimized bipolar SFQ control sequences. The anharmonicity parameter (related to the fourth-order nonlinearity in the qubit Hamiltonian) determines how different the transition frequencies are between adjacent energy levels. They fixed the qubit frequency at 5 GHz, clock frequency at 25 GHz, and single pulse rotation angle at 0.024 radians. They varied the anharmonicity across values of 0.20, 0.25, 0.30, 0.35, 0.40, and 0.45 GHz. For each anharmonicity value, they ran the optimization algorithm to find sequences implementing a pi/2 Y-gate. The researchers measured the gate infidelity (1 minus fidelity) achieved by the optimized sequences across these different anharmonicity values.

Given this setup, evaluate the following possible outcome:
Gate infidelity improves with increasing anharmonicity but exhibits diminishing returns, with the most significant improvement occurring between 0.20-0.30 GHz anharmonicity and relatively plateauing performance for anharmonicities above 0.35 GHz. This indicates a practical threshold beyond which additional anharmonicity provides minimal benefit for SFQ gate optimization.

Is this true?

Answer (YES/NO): NO